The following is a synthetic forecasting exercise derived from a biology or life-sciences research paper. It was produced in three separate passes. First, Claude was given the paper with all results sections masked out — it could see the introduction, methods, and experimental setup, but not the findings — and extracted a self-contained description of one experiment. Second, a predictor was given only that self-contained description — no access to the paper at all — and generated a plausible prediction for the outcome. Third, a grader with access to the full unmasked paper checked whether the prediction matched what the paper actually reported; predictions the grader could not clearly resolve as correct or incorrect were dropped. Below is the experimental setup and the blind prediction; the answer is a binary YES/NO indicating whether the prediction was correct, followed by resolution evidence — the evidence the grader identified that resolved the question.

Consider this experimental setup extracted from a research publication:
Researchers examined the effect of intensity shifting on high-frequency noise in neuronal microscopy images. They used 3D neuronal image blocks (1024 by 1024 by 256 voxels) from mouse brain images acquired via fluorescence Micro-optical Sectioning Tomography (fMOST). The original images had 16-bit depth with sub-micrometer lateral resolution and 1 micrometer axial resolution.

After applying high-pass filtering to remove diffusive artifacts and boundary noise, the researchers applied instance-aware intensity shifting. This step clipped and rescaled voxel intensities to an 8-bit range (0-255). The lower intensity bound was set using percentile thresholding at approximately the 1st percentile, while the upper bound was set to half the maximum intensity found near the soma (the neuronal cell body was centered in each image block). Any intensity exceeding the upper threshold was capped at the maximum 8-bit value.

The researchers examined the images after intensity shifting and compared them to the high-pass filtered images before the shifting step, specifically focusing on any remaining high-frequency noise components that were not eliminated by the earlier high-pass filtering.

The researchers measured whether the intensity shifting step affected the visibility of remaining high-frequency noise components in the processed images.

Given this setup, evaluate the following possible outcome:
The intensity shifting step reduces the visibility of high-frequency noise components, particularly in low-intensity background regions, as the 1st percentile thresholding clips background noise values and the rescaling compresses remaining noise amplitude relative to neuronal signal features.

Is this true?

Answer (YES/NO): NO